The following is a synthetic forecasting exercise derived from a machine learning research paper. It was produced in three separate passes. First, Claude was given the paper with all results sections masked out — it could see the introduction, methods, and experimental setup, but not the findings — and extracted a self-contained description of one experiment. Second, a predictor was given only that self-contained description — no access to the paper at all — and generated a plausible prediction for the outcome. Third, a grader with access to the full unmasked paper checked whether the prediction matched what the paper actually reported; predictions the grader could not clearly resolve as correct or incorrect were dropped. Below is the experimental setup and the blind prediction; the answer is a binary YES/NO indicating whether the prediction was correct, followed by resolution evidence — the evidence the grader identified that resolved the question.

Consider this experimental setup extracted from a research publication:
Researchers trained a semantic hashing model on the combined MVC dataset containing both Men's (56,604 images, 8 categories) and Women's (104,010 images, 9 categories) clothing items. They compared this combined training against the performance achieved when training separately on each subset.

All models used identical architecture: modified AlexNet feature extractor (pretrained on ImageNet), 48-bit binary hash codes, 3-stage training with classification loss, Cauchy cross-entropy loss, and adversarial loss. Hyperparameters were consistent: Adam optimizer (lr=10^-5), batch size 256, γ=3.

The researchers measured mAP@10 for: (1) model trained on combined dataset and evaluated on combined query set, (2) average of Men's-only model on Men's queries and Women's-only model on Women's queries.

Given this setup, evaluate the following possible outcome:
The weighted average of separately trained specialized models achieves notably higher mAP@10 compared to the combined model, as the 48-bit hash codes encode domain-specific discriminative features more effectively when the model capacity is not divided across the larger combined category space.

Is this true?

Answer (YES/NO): YES